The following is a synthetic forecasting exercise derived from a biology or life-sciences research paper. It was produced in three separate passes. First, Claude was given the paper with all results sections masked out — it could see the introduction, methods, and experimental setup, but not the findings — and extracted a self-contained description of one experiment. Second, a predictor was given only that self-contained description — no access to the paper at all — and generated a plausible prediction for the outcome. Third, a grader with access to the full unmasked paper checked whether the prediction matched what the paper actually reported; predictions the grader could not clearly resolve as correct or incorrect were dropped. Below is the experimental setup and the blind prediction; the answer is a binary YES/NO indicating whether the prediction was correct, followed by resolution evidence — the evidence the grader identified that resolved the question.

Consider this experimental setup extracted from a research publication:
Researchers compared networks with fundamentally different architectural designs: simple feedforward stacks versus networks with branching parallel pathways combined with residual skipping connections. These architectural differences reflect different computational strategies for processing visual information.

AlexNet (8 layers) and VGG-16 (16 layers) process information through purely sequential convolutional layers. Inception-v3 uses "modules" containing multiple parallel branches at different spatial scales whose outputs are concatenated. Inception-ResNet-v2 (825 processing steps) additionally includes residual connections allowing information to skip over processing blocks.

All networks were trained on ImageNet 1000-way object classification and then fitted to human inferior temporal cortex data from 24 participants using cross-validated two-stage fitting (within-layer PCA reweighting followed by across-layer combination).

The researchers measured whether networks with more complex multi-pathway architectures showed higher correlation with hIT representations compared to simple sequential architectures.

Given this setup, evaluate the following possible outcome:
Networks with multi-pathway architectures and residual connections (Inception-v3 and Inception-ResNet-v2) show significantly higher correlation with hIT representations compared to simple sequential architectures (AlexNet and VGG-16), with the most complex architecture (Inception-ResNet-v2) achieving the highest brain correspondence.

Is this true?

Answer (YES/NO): NO